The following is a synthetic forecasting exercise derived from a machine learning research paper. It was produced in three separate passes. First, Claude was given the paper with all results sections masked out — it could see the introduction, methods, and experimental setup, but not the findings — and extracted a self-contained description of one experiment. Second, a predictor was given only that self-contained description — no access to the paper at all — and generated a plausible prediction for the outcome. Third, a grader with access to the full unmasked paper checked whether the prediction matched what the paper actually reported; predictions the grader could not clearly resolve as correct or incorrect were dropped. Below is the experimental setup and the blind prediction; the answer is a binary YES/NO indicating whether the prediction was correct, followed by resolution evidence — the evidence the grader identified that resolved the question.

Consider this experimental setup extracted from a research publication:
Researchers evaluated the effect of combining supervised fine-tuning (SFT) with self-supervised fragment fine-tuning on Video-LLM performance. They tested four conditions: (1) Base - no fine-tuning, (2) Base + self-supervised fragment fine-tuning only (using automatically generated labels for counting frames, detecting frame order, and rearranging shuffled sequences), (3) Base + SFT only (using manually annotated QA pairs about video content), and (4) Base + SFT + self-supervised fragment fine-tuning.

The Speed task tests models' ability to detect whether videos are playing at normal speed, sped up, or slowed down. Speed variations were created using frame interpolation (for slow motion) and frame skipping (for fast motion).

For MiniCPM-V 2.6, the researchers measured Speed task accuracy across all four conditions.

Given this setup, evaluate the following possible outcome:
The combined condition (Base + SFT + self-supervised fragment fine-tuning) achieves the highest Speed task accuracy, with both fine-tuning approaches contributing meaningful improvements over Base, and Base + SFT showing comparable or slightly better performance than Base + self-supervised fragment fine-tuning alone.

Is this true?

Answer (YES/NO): NO